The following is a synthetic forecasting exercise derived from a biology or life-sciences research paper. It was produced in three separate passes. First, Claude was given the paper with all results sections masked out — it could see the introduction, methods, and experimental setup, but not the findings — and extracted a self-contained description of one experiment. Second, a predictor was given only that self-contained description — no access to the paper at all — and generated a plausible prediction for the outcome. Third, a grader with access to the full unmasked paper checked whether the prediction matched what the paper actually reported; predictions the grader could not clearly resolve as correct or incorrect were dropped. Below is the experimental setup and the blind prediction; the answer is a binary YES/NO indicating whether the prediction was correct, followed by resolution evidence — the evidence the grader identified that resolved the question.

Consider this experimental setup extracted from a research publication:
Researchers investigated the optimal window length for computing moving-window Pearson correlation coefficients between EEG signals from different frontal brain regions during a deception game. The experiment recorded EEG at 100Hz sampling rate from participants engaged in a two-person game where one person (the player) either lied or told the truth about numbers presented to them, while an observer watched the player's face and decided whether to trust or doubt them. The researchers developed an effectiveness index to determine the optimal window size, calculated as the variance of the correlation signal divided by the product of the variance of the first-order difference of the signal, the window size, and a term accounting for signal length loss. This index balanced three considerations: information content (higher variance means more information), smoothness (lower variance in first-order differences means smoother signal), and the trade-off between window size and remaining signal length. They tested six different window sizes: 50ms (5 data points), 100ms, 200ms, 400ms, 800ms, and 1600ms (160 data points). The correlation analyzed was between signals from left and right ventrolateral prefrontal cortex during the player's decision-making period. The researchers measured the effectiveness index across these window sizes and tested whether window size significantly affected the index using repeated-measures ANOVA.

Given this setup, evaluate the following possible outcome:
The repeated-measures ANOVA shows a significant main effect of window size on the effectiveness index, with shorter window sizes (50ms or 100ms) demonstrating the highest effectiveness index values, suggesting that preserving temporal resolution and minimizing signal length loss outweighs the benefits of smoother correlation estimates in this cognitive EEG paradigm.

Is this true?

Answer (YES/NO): YES